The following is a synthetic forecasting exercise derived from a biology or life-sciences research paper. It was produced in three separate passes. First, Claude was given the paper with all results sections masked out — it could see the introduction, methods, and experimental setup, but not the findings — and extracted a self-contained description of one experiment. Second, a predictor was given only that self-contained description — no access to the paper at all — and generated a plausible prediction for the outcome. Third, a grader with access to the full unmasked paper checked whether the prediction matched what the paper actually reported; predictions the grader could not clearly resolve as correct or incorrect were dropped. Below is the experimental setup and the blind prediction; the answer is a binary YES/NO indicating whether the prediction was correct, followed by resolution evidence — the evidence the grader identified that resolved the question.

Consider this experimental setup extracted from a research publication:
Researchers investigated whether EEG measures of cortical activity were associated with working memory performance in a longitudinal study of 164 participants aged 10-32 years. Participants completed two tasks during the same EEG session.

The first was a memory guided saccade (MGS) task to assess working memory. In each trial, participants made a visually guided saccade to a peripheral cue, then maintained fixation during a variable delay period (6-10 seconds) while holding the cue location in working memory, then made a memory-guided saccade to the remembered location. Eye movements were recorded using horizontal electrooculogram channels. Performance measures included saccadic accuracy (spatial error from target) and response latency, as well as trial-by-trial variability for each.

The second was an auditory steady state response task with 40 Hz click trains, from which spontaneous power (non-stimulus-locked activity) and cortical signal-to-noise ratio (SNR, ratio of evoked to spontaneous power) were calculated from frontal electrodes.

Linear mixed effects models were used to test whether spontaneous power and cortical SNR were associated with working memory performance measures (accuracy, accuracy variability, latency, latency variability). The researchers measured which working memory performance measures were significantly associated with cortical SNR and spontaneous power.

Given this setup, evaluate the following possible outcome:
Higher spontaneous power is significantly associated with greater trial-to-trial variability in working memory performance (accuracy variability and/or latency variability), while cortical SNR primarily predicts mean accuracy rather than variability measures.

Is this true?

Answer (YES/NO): NO